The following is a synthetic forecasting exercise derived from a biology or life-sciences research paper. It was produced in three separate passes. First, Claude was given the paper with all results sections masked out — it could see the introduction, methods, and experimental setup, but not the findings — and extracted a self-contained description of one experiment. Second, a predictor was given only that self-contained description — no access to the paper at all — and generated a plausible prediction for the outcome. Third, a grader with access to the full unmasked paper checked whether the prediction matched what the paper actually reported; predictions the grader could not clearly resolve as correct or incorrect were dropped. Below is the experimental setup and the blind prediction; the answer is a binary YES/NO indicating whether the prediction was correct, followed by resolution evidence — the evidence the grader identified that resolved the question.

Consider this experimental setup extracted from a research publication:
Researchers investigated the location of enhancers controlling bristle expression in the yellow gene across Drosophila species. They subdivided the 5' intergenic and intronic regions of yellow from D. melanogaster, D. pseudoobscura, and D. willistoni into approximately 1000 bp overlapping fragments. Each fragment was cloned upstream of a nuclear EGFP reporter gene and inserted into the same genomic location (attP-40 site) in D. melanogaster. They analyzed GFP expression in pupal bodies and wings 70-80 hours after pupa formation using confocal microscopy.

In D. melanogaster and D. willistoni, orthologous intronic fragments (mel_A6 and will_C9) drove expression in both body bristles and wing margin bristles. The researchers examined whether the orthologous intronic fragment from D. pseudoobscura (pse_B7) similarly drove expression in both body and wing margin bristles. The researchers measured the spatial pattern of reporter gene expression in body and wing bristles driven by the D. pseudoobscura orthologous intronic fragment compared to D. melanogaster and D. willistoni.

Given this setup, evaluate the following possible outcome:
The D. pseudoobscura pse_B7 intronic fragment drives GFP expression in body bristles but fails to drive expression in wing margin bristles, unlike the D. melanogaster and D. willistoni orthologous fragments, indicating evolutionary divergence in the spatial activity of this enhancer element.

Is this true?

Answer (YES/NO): YES